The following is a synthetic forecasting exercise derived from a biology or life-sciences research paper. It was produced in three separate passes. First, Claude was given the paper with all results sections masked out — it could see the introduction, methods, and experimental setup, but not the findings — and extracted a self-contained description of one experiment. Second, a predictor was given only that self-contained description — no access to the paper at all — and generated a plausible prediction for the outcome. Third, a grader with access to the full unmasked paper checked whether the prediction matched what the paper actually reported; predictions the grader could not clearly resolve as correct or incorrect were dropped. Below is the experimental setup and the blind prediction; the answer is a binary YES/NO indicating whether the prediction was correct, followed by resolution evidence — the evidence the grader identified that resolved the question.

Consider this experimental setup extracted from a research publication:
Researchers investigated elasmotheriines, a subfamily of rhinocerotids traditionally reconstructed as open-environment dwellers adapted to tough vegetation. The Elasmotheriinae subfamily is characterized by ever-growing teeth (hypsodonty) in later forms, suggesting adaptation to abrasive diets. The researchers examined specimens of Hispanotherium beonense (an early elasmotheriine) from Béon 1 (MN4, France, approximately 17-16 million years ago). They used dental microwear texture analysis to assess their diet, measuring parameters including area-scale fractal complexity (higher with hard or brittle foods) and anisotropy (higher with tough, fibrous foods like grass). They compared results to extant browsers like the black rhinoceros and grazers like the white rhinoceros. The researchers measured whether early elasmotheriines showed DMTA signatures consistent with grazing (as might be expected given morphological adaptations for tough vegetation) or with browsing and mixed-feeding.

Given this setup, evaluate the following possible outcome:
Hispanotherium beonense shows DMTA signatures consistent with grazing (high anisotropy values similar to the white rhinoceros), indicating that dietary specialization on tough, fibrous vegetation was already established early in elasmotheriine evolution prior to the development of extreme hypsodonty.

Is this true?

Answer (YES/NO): NO